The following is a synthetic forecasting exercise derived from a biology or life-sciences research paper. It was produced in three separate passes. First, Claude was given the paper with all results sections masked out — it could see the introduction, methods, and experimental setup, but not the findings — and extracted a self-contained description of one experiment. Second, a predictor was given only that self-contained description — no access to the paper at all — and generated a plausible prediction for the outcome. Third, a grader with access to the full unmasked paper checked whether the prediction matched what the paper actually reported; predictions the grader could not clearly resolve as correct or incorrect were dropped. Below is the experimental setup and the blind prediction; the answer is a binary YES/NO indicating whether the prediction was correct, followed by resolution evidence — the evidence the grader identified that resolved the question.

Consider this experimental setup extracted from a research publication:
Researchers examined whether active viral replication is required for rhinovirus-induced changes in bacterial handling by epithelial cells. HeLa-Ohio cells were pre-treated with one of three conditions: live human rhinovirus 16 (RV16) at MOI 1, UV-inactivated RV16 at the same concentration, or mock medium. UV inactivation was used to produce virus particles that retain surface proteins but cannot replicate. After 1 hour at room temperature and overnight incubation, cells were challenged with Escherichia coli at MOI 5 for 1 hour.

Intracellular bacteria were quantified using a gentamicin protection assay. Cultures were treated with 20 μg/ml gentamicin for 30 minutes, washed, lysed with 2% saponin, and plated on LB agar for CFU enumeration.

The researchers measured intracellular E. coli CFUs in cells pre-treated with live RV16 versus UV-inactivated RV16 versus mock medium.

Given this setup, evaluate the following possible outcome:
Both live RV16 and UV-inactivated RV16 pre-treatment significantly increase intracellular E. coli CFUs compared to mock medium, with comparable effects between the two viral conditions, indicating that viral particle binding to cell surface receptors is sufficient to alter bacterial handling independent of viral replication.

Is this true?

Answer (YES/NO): NO